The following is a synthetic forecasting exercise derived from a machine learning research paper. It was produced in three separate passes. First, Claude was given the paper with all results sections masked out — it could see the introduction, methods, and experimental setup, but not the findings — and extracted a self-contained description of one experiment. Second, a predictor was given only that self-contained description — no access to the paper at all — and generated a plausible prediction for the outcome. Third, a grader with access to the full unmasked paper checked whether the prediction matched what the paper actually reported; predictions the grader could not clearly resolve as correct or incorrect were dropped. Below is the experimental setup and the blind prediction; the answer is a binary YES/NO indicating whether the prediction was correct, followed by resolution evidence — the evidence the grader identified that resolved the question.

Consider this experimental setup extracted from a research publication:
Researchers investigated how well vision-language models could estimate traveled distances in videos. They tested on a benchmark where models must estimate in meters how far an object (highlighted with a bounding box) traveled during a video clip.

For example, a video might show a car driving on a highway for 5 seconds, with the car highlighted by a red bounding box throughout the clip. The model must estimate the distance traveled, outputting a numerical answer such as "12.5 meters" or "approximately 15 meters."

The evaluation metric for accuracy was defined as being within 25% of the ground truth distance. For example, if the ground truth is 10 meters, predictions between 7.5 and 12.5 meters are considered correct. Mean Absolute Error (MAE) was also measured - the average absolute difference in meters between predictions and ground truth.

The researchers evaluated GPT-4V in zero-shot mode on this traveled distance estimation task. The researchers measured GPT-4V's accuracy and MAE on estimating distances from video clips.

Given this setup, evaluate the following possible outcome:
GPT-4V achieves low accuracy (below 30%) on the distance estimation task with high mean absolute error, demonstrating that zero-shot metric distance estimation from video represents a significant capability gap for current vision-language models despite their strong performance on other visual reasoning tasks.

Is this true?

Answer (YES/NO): YES